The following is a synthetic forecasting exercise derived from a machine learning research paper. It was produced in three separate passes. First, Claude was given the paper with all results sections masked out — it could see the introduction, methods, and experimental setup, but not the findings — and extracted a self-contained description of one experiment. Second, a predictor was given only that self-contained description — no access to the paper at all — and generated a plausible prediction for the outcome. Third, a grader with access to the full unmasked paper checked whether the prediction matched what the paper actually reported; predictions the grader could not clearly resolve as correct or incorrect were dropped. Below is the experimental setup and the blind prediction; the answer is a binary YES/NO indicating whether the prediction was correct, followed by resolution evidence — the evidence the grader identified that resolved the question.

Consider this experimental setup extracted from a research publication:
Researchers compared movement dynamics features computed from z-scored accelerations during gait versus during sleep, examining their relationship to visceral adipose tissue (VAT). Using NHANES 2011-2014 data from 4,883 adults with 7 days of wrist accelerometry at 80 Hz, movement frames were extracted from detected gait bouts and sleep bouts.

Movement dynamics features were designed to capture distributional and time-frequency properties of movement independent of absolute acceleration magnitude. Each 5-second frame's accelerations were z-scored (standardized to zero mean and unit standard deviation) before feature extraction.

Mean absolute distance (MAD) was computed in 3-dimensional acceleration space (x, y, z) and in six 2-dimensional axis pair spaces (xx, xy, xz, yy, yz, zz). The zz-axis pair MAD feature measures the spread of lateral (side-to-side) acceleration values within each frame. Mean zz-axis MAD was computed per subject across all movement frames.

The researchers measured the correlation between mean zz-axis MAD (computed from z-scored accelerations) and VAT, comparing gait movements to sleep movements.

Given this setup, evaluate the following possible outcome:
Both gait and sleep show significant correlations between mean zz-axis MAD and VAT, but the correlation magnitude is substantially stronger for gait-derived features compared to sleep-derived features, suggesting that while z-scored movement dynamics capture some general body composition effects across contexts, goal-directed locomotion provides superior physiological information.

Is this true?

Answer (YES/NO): NO